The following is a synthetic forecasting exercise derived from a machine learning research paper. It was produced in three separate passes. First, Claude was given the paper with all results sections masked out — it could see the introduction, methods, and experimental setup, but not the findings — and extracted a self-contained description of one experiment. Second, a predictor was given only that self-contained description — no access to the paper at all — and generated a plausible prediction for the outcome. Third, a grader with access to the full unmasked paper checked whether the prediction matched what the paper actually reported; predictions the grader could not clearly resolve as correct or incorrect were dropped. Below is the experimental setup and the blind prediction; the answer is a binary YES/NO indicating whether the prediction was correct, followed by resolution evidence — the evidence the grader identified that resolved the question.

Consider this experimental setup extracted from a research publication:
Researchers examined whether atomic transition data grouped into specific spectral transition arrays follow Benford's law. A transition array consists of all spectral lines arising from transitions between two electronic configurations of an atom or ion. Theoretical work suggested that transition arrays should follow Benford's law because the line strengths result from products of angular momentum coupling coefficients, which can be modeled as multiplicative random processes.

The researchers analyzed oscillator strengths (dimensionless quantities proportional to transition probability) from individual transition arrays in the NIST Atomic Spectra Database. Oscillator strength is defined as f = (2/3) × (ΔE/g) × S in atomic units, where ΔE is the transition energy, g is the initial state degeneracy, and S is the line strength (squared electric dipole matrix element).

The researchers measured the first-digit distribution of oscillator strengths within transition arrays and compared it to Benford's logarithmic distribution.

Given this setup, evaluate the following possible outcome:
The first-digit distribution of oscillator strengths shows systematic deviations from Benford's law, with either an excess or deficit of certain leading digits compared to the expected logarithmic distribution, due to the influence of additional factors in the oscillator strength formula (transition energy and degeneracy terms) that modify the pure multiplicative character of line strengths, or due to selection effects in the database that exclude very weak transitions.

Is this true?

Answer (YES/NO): NO